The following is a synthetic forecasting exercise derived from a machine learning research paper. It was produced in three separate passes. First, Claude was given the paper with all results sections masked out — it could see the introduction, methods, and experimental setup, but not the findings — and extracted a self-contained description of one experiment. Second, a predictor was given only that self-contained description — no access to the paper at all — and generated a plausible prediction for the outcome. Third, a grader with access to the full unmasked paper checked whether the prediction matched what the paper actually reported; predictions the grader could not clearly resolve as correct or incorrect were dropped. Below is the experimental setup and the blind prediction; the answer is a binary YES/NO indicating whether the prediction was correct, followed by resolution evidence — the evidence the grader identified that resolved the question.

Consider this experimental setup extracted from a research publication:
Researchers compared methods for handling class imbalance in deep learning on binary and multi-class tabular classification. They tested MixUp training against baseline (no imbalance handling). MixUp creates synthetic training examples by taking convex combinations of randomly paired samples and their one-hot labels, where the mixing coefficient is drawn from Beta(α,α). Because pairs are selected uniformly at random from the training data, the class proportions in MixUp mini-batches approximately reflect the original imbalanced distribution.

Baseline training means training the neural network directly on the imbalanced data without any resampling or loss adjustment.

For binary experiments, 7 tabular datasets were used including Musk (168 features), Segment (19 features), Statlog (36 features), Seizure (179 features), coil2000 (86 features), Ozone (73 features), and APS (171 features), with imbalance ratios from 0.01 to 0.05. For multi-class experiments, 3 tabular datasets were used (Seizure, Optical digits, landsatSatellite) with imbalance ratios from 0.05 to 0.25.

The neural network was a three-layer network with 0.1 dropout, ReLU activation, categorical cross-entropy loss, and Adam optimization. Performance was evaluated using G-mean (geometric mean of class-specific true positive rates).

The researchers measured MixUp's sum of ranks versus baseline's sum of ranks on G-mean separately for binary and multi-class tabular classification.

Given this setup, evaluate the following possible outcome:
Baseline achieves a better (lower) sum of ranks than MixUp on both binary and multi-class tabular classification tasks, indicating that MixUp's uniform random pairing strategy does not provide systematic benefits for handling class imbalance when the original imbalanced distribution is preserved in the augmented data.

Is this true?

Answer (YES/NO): YES